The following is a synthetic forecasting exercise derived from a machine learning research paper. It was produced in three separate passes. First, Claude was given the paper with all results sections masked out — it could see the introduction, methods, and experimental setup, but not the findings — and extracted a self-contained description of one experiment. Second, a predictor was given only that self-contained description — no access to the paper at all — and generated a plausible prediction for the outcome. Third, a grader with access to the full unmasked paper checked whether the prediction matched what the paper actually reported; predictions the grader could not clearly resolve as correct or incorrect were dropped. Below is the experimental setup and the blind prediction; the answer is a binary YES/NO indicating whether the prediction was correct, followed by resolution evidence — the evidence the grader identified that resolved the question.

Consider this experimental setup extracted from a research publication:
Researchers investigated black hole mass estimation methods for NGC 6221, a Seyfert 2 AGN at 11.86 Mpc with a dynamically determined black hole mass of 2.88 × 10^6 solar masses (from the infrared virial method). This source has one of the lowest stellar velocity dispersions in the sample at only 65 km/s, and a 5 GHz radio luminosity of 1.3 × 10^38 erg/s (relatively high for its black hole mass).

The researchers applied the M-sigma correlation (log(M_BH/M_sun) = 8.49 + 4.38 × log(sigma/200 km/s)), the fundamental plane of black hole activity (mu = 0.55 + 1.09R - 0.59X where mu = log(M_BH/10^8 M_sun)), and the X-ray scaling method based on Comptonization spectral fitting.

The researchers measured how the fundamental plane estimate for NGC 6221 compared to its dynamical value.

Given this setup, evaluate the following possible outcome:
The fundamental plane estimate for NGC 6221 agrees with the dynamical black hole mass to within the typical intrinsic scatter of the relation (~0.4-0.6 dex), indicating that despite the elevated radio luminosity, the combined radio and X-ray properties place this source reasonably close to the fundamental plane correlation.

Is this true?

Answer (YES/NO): NO